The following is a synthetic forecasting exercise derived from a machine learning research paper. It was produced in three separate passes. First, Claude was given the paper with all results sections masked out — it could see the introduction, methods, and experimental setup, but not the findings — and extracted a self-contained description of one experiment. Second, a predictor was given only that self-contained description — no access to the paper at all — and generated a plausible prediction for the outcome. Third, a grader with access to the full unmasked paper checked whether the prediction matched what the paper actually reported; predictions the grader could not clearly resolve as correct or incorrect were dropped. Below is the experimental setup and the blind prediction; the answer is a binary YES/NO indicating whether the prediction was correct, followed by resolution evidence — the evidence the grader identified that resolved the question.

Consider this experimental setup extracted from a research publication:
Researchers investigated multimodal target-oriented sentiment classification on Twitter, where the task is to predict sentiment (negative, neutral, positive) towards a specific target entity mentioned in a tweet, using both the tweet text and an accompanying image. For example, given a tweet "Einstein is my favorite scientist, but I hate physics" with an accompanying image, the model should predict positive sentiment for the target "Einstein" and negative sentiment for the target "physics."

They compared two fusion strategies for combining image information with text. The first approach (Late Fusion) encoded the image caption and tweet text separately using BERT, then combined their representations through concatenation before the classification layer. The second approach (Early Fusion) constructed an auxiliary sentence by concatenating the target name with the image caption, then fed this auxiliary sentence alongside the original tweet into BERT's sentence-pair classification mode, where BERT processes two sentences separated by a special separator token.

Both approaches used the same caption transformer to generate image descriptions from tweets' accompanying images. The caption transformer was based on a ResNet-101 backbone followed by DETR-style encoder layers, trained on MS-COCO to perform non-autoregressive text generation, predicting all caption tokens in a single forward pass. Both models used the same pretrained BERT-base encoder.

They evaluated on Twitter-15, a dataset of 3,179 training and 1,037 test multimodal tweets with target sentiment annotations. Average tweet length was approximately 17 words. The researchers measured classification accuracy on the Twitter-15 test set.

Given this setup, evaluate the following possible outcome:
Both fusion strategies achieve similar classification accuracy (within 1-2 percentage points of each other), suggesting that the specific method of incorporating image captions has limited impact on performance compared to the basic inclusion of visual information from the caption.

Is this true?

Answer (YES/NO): YES